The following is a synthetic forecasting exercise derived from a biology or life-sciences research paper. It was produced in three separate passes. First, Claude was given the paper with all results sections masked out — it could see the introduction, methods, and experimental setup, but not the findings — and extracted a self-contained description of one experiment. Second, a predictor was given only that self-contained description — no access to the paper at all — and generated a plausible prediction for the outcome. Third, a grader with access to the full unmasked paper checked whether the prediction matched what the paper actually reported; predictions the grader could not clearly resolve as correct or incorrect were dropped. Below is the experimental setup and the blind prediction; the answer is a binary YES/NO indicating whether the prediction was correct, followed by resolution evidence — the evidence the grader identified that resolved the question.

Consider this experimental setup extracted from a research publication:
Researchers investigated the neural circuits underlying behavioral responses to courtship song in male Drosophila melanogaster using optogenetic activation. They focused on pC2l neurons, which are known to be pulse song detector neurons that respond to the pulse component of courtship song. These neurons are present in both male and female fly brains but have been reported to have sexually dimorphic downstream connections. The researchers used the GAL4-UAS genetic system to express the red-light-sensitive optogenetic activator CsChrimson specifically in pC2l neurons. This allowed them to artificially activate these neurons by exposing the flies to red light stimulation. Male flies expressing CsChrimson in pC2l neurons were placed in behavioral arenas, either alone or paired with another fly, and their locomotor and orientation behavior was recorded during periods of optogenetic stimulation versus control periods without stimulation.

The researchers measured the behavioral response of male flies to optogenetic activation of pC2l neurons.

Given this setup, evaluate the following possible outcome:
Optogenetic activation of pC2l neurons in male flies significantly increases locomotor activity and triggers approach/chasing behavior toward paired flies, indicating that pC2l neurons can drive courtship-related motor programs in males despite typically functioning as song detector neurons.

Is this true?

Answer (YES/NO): NO